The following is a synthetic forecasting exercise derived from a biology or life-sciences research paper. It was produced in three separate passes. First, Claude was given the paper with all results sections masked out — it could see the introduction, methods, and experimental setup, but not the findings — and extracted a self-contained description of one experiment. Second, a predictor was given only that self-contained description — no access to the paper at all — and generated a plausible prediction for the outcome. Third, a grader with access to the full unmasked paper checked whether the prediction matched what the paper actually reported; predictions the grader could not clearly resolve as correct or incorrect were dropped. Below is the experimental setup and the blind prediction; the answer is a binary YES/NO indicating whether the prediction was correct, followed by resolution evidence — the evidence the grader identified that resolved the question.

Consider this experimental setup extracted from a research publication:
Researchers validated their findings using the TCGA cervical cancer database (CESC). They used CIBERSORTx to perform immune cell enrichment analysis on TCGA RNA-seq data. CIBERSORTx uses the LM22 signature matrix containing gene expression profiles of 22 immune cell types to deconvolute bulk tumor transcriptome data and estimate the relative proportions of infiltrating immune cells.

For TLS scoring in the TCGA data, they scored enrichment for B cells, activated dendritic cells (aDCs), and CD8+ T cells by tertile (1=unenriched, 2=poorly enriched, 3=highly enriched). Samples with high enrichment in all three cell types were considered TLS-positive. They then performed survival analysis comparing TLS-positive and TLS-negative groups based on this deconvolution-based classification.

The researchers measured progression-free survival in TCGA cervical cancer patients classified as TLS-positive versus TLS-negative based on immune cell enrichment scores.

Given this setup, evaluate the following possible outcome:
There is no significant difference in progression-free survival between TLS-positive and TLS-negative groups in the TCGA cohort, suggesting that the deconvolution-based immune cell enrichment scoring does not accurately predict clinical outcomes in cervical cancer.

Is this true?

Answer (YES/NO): NO